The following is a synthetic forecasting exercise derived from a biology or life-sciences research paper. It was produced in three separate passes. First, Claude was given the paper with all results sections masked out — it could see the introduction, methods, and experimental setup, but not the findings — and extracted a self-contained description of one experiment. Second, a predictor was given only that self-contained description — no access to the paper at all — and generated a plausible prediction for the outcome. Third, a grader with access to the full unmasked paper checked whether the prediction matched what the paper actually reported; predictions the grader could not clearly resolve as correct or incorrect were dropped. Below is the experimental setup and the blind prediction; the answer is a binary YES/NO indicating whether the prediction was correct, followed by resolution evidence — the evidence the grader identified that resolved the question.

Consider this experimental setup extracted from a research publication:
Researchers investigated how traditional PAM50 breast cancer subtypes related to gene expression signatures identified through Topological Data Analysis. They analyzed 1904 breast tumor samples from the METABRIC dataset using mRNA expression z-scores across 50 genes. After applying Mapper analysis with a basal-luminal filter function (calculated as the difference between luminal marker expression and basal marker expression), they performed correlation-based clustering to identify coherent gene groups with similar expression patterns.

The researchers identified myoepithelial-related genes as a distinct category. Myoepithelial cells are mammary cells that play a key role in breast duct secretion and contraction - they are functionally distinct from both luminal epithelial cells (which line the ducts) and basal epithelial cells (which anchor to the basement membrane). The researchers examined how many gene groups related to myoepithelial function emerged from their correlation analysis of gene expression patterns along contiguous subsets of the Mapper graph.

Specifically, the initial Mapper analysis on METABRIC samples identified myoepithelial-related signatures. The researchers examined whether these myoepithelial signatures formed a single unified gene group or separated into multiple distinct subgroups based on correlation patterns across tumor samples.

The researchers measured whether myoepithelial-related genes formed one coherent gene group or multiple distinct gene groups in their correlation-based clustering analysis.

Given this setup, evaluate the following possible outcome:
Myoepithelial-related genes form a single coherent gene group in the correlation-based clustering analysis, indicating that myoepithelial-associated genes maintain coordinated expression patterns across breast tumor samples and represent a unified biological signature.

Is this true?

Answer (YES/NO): NO